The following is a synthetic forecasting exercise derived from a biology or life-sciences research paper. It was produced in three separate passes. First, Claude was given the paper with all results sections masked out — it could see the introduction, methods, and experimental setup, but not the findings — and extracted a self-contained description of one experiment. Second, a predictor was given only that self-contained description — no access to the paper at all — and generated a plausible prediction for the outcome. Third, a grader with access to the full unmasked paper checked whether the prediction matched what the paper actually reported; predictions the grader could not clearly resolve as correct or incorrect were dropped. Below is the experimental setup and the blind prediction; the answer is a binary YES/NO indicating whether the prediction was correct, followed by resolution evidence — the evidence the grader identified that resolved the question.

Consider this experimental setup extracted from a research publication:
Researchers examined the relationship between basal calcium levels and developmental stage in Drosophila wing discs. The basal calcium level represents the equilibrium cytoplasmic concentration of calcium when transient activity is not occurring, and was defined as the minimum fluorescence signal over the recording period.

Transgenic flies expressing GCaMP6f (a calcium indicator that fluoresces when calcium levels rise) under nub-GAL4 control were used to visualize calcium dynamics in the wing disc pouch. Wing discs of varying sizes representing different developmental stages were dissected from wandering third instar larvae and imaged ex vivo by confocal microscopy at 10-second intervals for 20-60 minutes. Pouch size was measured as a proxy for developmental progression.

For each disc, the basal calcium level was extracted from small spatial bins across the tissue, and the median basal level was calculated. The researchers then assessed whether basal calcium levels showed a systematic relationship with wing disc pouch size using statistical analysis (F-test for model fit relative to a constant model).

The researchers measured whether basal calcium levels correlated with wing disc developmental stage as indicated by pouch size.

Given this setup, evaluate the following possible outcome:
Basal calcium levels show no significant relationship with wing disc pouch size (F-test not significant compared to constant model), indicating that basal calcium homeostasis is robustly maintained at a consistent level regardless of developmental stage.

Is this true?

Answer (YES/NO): NO